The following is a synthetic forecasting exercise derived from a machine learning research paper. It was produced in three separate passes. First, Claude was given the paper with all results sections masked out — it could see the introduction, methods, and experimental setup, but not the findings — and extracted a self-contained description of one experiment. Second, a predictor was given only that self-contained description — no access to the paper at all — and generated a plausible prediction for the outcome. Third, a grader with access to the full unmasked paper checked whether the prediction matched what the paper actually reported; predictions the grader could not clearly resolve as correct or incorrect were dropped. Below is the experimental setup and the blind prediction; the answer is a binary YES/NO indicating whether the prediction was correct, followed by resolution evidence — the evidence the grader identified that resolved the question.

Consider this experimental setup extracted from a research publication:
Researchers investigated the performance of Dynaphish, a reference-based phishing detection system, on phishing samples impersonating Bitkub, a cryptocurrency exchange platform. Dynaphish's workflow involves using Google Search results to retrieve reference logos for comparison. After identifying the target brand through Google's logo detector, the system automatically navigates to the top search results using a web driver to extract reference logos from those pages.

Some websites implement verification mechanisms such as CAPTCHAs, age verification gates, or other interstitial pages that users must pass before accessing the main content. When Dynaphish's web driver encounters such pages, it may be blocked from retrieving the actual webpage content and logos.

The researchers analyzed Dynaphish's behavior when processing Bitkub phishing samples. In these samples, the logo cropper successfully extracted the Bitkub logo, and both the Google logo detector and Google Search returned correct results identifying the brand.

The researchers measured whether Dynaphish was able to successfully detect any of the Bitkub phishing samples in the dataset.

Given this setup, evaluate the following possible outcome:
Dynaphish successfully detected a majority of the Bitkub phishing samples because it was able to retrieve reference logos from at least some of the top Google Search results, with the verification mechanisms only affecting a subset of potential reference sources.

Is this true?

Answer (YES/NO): NO